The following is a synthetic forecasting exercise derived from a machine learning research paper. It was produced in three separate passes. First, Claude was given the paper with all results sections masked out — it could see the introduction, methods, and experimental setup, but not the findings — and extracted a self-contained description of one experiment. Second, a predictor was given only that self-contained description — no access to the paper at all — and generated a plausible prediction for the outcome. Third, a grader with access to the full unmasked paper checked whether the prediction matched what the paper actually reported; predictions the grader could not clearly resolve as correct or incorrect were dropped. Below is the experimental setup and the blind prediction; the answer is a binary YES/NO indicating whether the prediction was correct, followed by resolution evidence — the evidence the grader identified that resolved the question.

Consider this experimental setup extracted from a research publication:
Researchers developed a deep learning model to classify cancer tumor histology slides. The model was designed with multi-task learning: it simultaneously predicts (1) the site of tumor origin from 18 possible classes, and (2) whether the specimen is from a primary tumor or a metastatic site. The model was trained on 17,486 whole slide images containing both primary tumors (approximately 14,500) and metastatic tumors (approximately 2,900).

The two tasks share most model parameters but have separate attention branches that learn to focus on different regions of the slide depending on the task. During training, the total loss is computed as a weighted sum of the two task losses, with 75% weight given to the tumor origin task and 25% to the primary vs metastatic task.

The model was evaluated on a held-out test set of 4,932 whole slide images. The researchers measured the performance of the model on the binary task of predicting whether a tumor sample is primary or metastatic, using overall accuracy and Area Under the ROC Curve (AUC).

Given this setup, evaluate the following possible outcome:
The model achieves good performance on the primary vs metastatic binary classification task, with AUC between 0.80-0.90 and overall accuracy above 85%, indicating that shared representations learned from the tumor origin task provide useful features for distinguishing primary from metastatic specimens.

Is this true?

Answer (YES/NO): NO